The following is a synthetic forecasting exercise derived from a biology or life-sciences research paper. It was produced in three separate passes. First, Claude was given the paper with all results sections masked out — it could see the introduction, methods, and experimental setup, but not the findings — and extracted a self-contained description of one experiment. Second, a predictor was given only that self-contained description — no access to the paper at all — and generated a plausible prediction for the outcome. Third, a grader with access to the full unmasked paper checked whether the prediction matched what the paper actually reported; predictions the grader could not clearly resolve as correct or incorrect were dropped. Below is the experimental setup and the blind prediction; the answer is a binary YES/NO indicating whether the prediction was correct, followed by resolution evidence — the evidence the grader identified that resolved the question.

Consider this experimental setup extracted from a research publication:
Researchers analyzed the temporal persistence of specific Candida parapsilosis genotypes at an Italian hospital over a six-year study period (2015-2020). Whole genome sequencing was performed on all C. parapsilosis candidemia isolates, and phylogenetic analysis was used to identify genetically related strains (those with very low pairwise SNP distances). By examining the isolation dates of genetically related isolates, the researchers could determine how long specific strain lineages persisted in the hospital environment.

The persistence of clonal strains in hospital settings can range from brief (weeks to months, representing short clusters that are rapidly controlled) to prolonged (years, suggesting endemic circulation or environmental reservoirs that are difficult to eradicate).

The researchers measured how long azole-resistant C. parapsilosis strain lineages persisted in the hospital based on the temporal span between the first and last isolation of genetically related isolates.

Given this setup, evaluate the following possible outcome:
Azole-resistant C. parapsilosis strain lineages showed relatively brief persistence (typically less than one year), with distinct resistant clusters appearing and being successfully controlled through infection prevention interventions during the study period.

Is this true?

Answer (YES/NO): NO